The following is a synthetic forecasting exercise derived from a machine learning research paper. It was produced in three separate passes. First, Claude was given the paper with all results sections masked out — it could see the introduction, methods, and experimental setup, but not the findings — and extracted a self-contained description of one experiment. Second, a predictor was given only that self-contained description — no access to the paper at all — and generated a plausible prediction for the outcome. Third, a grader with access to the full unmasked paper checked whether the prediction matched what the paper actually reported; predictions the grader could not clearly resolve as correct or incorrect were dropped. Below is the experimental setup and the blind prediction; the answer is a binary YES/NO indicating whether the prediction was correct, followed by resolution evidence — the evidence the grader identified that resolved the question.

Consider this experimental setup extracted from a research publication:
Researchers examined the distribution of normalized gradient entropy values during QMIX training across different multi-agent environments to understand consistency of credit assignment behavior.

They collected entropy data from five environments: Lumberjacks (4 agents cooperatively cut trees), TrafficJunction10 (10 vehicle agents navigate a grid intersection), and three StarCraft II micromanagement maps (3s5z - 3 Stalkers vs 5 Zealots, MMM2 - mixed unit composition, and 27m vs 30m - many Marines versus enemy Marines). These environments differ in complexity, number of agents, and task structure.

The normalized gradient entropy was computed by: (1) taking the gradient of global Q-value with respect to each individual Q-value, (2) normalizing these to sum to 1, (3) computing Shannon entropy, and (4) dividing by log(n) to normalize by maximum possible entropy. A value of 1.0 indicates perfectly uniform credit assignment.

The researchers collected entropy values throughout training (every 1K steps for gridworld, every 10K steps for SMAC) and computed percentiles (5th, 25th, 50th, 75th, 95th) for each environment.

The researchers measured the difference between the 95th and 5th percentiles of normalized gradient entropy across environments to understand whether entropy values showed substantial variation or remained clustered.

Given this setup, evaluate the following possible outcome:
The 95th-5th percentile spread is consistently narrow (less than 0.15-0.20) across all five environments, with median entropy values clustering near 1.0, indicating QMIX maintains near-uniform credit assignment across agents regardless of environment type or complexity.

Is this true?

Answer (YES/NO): YES